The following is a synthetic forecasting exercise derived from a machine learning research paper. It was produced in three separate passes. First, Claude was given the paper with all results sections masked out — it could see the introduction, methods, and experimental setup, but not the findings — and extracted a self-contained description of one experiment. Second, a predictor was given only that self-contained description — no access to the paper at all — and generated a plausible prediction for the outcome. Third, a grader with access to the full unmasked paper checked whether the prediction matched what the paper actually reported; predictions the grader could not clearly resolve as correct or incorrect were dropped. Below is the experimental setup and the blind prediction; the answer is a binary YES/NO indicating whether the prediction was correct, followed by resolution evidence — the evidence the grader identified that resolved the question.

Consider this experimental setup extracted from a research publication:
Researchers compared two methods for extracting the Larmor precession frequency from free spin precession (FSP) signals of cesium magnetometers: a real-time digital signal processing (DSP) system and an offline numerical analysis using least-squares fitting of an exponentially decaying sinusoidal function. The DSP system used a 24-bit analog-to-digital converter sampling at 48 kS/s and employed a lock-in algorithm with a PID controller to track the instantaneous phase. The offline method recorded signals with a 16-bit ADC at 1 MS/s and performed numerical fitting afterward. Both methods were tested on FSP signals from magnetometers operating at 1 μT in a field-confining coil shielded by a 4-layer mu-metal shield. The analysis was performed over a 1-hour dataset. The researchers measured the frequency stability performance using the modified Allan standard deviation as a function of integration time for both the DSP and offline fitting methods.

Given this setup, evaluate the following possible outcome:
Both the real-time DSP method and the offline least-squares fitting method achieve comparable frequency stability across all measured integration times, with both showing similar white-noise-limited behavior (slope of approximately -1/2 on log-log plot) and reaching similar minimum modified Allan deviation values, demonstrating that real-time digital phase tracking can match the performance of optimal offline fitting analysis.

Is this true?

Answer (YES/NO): NO